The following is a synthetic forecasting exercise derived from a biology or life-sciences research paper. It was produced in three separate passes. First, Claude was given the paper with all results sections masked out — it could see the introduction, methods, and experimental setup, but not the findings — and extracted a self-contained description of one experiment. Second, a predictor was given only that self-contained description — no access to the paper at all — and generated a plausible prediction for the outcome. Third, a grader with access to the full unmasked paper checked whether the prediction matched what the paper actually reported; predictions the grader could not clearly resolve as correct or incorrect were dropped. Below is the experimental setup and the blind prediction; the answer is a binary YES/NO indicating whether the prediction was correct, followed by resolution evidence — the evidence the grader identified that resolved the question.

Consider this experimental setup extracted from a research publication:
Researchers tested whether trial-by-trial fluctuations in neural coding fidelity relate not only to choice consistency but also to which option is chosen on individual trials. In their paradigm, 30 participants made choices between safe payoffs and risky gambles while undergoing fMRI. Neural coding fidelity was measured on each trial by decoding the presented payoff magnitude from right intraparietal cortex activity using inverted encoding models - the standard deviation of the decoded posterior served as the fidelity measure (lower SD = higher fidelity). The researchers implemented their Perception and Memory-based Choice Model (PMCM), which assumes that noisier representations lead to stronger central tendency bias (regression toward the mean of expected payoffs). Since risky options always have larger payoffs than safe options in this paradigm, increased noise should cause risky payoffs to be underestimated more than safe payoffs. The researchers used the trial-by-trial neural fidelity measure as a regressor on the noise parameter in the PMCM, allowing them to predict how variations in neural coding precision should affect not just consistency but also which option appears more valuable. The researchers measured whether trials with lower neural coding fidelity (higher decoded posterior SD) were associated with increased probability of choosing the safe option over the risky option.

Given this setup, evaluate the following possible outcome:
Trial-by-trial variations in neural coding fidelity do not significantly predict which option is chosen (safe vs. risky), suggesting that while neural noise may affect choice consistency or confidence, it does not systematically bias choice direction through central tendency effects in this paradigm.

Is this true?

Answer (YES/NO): NO